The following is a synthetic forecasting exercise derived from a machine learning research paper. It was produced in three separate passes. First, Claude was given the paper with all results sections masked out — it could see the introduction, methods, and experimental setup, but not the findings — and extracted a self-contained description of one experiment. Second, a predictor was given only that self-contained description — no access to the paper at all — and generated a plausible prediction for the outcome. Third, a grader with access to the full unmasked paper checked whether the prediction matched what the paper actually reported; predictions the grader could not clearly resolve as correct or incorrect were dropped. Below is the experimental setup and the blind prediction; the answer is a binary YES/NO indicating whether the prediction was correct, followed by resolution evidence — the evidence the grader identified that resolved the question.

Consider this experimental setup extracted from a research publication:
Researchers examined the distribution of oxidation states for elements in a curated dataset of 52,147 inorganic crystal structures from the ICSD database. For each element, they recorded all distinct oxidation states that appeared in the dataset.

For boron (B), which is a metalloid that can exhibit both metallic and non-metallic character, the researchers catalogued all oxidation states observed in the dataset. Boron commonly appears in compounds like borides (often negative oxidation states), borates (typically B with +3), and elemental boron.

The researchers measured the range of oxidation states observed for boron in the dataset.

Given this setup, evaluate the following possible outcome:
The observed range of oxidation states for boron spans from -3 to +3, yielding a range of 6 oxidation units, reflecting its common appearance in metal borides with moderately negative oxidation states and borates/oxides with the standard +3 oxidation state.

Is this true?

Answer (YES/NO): YES